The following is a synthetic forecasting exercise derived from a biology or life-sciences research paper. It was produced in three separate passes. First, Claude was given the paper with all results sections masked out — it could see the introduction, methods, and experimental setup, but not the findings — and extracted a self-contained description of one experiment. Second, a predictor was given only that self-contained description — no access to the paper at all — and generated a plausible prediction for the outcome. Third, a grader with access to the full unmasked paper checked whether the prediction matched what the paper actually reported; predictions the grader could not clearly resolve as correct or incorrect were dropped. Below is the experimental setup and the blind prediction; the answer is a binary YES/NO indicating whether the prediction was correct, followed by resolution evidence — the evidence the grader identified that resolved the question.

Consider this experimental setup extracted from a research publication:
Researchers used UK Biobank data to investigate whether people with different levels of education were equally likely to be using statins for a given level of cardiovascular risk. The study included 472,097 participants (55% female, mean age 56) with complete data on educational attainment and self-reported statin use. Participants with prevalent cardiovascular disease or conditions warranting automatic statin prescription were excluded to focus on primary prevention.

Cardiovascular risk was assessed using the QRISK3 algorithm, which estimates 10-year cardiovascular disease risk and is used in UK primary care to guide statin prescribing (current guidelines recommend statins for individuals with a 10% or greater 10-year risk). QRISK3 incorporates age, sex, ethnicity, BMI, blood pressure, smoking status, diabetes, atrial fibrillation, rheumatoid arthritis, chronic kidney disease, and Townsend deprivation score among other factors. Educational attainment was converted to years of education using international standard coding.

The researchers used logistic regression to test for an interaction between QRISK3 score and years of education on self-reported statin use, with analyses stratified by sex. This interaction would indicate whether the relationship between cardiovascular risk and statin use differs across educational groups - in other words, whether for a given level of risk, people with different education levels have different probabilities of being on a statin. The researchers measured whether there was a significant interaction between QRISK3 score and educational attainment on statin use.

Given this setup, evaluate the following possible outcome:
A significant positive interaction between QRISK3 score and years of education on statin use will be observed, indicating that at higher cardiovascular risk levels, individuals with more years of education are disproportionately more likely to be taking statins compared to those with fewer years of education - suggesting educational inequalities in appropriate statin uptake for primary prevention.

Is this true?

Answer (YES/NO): YES